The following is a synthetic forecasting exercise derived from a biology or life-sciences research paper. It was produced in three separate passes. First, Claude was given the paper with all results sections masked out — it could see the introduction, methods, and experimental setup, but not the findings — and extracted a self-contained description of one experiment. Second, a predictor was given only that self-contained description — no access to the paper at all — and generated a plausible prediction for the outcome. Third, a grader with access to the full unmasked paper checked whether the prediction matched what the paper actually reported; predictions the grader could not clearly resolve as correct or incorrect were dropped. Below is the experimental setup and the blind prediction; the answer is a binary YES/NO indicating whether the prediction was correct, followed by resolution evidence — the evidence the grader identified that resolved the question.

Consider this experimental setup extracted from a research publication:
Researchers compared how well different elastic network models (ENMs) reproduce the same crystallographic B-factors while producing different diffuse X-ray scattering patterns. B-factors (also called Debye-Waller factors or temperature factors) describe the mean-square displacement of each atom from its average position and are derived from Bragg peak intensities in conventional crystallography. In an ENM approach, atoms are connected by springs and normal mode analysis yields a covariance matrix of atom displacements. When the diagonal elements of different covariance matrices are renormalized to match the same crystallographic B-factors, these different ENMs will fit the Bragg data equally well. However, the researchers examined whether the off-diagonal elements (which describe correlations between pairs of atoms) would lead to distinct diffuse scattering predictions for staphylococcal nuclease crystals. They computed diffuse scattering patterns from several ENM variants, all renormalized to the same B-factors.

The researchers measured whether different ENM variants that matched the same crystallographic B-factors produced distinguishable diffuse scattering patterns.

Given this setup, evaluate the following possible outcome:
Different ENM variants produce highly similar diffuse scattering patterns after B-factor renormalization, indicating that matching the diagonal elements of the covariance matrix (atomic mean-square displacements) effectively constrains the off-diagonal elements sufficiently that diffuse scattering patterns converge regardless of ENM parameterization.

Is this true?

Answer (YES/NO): NO